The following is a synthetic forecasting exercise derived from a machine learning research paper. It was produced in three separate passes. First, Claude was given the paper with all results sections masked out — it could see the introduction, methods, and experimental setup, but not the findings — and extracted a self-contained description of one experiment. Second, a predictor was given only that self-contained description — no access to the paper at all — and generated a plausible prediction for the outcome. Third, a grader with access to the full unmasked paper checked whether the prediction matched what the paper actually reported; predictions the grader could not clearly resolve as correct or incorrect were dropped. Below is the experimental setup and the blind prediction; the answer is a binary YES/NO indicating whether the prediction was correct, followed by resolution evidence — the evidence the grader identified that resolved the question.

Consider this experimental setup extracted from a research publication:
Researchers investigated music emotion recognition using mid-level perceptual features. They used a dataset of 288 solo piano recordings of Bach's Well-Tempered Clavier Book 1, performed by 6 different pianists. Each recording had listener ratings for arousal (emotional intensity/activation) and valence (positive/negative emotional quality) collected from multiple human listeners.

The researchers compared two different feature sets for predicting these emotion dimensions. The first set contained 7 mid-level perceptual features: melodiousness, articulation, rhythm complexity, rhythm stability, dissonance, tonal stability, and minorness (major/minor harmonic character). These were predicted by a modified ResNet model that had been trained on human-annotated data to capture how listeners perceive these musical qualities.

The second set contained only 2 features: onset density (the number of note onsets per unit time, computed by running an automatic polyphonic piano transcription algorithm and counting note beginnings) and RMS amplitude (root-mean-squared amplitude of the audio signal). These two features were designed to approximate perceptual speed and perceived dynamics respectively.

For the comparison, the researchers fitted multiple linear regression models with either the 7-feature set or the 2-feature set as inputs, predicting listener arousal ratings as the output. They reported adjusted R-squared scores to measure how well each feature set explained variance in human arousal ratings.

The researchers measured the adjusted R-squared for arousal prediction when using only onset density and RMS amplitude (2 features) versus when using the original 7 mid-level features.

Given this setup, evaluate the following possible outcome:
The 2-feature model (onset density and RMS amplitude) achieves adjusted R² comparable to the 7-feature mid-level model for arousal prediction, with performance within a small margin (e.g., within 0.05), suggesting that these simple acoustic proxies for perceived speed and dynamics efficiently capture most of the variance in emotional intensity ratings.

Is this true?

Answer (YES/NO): NO